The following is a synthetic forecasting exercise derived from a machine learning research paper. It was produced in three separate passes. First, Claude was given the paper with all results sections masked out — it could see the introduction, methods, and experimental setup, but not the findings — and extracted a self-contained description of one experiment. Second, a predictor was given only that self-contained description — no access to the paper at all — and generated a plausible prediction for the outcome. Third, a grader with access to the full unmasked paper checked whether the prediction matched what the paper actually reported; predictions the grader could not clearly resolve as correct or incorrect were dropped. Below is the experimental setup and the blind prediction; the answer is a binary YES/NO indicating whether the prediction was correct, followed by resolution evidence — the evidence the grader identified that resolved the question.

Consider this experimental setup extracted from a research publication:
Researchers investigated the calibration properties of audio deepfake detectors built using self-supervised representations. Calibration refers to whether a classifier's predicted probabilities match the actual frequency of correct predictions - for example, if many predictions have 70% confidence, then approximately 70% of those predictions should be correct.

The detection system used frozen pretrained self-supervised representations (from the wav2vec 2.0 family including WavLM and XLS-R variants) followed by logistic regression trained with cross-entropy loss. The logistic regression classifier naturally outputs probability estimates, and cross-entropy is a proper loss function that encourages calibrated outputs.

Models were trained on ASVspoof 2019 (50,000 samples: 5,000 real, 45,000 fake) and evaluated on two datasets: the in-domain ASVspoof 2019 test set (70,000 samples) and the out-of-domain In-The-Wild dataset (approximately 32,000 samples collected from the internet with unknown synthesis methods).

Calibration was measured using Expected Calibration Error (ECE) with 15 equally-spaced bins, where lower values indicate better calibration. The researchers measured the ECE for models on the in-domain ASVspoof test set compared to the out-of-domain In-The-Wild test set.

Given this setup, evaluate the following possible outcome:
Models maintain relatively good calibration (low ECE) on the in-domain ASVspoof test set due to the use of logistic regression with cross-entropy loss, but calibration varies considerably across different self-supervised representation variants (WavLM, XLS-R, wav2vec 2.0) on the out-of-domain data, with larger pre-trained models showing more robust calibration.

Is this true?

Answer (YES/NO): NO